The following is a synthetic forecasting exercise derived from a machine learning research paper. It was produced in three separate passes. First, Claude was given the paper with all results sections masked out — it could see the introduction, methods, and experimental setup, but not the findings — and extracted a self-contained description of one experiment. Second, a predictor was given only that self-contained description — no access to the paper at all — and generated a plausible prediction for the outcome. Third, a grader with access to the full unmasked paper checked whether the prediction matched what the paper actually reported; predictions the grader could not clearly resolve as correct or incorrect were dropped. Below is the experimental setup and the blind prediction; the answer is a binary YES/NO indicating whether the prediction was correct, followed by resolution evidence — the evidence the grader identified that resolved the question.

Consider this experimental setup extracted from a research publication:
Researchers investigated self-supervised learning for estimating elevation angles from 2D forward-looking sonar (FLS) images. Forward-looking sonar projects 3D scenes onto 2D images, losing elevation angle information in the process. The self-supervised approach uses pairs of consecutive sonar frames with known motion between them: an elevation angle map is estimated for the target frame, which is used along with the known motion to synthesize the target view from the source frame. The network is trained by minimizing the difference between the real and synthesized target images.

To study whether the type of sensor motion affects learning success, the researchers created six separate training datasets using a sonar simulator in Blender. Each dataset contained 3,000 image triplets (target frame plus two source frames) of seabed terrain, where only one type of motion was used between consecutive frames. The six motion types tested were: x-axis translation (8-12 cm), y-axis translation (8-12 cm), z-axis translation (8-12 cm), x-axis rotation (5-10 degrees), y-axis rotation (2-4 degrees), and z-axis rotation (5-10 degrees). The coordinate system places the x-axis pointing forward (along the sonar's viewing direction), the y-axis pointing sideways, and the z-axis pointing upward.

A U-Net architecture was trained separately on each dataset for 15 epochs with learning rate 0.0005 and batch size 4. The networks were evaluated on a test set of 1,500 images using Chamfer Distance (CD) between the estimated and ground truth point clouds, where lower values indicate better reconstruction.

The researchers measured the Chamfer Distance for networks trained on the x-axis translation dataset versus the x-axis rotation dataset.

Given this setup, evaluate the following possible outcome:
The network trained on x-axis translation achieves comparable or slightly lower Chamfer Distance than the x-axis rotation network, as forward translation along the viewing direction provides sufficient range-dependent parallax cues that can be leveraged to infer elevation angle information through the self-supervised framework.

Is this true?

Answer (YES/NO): NO